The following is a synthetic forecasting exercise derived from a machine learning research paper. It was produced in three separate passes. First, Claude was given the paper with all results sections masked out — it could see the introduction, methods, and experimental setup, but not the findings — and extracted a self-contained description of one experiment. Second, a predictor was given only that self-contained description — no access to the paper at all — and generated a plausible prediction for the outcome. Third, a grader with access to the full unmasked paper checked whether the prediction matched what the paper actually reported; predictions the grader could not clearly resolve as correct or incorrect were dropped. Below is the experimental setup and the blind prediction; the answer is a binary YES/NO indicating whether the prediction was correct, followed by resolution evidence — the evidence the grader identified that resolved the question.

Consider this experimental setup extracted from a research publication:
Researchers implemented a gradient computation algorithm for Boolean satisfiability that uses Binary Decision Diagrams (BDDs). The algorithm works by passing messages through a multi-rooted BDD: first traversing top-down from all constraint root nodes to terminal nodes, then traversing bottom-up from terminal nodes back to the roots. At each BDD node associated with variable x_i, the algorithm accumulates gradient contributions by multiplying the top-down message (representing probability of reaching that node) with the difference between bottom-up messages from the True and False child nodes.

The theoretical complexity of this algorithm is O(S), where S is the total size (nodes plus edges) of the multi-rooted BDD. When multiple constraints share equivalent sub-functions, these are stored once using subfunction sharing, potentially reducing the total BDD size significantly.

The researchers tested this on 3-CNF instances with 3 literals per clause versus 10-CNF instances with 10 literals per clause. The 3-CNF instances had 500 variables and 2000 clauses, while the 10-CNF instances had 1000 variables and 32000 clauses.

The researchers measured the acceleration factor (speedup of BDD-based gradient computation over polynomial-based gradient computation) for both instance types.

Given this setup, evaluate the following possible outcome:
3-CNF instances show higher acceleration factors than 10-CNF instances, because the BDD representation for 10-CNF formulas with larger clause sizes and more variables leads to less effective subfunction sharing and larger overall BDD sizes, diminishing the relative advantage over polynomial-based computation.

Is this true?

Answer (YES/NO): YES